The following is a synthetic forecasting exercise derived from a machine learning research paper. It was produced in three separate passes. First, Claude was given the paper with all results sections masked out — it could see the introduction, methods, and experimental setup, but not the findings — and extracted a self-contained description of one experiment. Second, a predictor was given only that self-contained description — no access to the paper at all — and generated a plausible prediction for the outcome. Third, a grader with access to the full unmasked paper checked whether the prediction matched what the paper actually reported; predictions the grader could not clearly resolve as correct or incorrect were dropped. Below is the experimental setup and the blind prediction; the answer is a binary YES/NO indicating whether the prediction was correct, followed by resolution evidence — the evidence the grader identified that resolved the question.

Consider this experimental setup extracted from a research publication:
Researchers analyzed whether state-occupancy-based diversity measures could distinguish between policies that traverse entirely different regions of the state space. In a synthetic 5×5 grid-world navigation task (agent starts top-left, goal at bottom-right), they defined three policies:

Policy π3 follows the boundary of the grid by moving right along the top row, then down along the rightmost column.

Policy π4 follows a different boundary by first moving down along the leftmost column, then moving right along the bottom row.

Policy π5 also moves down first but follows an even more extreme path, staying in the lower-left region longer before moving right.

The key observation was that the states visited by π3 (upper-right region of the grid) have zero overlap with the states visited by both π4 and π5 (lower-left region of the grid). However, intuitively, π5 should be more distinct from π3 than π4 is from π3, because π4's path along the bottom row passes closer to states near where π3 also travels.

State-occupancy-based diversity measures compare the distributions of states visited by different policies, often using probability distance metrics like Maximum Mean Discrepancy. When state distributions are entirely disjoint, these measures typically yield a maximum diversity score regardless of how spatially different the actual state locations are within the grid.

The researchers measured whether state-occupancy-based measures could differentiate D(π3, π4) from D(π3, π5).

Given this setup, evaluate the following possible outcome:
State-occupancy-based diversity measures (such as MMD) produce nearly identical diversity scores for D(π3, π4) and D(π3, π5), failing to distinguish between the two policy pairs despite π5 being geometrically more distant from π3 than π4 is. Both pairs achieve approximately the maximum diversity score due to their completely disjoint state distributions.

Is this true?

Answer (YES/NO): YES